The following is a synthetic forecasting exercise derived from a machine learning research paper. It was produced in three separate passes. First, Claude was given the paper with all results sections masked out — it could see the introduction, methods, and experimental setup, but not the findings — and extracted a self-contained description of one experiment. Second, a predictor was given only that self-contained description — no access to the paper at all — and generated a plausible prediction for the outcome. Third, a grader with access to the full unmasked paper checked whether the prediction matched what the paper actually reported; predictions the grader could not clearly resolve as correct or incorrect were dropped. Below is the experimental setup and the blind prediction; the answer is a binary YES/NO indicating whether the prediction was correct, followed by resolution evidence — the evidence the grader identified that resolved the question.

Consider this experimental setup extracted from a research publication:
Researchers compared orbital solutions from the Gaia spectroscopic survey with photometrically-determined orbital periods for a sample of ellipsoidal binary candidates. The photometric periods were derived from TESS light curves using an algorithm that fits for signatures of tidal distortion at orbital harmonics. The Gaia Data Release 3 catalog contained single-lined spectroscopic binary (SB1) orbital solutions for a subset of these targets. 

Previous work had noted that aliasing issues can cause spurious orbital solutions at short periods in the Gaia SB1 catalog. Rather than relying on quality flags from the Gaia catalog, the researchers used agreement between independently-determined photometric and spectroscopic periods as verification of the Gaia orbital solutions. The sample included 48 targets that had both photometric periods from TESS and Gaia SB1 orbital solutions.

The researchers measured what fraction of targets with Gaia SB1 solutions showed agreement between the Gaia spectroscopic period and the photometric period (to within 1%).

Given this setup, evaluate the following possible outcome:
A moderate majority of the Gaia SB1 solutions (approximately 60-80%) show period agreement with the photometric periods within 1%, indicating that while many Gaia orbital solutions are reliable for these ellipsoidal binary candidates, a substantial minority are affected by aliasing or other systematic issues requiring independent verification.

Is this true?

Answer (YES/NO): NO